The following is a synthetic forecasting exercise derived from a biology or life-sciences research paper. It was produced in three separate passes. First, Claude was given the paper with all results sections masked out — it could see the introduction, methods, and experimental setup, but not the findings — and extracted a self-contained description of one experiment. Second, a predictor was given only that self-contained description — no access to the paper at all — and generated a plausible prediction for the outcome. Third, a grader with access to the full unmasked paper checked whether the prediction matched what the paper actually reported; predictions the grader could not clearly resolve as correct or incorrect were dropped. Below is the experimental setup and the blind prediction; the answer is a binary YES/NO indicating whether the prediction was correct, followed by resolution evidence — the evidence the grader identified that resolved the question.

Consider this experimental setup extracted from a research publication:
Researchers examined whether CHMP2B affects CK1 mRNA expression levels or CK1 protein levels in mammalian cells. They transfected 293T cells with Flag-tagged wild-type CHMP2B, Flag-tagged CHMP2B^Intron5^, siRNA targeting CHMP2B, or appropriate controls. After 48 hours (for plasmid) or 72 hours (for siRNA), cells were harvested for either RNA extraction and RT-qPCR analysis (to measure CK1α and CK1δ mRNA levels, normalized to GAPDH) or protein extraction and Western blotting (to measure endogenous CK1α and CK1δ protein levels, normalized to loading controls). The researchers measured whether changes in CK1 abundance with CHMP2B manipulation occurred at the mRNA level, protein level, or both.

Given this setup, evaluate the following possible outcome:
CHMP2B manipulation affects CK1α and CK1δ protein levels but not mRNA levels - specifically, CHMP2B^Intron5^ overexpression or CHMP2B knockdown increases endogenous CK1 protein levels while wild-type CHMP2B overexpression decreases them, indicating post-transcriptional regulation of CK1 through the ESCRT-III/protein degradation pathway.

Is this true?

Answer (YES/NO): NO